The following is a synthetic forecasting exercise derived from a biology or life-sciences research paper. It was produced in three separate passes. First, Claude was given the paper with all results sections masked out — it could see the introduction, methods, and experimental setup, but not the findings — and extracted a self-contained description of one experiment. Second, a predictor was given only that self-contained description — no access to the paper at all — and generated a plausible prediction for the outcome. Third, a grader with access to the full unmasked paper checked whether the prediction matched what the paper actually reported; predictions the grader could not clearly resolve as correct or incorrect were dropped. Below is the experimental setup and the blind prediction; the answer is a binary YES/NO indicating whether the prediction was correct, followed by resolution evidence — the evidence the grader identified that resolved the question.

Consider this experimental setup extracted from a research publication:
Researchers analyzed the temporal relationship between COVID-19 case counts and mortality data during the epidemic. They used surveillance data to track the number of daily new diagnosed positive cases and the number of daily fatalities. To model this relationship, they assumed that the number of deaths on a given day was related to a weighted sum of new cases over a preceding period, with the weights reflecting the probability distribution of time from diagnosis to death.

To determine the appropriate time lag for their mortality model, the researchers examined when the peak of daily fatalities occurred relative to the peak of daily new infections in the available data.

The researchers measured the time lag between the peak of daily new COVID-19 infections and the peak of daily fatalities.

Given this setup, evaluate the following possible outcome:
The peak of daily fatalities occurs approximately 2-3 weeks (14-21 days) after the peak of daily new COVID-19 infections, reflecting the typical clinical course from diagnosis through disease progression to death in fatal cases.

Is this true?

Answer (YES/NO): NO